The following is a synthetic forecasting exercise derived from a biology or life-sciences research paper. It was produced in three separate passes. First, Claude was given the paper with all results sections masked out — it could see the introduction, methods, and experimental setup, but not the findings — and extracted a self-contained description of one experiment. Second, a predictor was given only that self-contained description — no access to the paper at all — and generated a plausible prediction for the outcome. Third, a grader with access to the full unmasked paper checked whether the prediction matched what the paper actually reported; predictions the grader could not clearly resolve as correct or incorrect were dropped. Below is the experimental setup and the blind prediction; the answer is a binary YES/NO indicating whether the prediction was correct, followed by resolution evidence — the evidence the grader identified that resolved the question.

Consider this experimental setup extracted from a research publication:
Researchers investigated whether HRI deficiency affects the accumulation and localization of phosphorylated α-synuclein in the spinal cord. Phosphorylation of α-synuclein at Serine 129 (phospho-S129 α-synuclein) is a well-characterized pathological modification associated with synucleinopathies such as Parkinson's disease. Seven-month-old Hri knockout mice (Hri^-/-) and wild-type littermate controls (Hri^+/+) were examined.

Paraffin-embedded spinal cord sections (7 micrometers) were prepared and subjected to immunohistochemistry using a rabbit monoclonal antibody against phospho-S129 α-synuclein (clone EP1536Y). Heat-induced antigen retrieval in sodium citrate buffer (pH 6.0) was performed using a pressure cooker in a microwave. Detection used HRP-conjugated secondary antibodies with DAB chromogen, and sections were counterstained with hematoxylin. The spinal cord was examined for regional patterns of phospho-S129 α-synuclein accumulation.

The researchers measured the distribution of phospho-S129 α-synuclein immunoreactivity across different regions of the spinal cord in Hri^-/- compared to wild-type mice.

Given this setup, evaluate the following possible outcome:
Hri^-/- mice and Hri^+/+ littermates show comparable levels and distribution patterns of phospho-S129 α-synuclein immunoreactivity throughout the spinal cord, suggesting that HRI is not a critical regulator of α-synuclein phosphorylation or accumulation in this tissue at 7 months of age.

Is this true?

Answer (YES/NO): NO